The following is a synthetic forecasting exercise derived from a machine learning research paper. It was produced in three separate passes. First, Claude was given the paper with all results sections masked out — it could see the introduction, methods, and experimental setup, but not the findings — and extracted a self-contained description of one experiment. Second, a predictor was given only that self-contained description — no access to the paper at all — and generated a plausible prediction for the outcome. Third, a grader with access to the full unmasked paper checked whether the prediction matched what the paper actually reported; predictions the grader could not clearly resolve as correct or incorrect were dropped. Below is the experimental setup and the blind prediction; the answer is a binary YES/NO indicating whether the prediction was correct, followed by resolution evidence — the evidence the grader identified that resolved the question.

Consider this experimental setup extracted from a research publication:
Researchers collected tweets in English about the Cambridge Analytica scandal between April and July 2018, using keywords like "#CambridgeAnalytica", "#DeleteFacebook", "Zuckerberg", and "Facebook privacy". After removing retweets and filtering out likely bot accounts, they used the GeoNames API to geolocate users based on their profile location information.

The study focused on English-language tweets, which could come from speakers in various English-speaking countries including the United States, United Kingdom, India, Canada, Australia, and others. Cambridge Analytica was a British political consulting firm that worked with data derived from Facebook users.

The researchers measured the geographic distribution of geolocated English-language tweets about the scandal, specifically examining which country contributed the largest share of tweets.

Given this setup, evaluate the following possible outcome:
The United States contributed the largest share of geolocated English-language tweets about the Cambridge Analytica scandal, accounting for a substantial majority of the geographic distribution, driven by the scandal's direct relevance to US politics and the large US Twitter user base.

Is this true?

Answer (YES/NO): NO